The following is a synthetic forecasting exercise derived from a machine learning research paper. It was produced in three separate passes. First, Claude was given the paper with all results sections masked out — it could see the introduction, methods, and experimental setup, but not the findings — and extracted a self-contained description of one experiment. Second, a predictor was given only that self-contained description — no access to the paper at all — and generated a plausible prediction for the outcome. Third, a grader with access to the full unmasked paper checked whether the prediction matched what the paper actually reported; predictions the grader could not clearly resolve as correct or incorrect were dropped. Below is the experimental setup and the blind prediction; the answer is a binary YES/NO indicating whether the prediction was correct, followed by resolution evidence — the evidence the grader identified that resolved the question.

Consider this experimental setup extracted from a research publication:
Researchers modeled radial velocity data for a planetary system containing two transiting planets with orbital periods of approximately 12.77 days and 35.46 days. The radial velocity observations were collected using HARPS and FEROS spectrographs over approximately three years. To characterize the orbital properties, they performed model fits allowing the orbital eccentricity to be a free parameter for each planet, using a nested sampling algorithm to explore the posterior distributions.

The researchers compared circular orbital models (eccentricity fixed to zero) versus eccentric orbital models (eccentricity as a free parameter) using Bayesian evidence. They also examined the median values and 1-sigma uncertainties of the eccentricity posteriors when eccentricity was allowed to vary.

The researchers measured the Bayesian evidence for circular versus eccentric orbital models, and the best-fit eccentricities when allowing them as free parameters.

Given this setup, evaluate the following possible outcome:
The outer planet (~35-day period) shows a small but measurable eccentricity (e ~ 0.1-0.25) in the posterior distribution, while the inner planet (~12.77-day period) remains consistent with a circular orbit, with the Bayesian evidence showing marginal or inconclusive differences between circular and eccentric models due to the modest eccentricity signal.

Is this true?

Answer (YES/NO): NO